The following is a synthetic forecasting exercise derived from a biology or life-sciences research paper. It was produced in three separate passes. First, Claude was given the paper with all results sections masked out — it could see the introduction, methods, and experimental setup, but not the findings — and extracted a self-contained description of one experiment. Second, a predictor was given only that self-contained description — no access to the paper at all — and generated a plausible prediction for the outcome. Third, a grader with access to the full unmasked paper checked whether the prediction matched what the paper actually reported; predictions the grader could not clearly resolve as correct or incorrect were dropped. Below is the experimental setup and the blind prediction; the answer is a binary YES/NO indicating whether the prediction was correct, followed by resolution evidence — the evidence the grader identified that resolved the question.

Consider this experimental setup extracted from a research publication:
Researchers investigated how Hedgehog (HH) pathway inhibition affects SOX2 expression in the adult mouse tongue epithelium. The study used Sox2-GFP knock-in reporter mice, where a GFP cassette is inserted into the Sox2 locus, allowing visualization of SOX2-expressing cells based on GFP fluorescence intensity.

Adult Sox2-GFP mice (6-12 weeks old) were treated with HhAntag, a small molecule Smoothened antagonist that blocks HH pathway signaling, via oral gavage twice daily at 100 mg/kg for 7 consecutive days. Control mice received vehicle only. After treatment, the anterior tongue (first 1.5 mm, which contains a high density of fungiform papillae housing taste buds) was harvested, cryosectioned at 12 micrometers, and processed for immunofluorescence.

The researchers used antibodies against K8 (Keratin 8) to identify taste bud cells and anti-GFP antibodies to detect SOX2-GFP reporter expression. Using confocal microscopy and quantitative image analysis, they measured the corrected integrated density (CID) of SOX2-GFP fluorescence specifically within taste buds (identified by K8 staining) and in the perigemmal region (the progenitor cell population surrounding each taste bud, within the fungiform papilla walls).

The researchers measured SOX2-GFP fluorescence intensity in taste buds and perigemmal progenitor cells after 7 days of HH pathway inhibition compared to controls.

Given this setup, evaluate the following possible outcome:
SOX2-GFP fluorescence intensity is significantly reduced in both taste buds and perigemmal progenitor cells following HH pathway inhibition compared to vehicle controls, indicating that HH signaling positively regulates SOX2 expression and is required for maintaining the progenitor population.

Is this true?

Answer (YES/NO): YES